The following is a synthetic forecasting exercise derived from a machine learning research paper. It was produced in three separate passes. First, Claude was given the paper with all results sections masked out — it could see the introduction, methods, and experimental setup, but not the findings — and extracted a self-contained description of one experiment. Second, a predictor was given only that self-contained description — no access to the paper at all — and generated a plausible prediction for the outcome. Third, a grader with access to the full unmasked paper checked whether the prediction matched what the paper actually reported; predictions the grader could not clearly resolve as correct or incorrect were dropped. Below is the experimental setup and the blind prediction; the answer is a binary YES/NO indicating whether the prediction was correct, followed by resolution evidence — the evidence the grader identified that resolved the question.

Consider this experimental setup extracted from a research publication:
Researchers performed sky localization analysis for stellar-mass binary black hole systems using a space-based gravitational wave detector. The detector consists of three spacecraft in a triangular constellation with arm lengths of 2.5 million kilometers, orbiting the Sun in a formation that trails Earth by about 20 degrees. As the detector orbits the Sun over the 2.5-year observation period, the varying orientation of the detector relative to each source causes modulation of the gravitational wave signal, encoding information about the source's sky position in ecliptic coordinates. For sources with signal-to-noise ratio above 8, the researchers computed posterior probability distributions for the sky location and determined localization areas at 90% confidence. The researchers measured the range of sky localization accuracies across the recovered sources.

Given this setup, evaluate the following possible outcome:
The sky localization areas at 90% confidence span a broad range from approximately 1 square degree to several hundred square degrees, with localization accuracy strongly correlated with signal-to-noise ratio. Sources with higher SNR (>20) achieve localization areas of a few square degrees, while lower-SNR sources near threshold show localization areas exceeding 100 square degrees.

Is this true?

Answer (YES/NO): NO